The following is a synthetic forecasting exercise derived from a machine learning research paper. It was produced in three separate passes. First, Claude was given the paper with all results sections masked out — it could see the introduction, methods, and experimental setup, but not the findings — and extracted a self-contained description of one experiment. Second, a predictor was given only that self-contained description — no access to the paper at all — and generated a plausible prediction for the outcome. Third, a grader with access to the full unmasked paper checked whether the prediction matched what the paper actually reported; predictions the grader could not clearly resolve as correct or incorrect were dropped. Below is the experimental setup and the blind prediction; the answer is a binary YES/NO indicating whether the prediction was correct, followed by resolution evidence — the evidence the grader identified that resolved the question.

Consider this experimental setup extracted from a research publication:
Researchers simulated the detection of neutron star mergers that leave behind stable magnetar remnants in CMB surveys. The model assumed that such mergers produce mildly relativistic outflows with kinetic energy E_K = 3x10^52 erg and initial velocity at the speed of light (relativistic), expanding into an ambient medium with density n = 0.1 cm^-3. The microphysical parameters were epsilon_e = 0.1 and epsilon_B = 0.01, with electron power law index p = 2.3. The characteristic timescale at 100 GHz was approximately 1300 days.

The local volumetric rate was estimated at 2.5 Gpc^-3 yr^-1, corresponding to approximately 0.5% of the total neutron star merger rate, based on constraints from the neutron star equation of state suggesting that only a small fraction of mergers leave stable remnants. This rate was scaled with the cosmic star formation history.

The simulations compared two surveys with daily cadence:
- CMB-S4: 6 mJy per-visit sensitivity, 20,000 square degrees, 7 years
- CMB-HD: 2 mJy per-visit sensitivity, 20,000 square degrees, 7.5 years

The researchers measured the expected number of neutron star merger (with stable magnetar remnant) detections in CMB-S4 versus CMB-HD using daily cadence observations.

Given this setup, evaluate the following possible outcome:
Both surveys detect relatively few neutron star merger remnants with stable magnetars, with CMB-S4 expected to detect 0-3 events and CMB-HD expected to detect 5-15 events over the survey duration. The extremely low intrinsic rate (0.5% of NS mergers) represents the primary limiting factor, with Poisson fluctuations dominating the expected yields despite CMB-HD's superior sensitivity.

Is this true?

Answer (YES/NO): NO